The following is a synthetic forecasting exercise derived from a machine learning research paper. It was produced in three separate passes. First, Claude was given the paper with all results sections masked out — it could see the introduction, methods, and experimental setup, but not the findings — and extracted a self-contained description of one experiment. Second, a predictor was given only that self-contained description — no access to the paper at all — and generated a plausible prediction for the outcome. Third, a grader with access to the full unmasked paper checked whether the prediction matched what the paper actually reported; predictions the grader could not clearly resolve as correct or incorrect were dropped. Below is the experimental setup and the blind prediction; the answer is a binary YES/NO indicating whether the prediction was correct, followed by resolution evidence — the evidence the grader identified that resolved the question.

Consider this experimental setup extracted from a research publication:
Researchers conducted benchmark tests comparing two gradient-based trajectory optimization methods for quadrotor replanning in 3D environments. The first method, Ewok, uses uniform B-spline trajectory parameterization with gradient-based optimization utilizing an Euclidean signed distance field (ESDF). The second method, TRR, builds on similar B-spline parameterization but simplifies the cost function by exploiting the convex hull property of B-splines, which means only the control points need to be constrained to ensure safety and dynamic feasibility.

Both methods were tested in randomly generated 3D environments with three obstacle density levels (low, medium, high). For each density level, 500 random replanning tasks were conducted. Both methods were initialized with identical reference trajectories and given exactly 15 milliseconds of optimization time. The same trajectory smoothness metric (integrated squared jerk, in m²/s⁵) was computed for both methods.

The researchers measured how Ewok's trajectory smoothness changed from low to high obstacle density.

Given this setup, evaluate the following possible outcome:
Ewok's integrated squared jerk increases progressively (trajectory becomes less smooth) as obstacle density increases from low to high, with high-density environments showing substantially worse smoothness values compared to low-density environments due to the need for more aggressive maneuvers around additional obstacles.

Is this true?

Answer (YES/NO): NO